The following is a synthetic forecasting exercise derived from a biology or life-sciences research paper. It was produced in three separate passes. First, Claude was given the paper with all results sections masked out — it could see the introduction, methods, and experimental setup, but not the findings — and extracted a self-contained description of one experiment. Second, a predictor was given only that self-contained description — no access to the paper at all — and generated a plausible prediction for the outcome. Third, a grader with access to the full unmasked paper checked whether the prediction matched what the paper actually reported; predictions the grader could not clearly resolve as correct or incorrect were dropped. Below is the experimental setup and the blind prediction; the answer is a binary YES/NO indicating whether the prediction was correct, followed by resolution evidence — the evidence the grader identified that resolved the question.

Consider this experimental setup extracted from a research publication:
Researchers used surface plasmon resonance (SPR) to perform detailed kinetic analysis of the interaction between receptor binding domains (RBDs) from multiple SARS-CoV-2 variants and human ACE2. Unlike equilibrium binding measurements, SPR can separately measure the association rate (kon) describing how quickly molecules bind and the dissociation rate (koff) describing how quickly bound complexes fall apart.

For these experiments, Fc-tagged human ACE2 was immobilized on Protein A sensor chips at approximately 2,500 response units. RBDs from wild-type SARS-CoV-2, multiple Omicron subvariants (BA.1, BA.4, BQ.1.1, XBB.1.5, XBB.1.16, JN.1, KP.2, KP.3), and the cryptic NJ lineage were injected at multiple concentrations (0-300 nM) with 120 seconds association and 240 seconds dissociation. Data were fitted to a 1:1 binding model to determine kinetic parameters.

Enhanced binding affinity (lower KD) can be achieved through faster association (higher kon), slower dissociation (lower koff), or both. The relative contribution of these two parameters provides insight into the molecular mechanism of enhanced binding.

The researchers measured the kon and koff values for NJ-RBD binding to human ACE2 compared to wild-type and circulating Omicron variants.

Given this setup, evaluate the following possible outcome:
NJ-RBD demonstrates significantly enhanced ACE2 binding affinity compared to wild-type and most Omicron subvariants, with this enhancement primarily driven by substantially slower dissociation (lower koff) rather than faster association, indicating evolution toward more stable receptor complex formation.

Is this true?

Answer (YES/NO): YES